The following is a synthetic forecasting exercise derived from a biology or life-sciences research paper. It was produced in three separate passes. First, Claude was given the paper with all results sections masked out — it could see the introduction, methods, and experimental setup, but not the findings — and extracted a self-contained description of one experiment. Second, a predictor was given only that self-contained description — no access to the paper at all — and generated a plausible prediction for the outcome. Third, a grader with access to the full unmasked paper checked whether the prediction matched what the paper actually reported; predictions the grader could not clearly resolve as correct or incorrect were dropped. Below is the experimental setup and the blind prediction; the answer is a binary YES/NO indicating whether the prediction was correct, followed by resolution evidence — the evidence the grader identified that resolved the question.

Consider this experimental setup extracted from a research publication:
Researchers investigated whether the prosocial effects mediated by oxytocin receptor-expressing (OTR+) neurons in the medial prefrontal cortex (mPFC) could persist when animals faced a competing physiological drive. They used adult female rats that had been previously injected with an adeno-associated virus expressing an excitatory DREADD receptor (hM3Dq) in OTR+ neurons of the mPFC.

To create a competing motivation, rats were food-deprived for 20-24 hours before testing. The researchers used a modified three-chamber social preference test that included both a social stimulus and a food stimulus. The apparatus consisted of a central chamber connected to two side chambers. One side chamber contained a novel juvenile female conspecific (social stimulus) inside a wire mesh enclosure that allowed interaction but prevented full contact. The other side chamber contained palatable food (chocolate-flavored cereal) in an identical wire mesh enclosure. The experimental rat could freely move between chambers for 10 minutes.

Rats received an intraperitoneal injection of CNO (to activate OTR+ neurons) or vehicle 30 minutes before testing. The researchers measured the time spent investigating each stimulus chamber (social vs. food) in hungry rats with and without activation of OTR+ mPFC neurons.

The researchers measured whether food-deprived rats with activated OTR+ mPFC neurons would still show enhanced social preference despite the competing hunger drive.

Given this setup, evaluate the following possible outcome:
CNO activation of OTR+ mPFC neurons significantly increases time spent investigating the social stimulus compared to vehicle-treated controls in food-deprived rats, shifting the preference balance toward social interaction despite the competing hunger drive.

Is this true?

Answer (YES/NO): YES